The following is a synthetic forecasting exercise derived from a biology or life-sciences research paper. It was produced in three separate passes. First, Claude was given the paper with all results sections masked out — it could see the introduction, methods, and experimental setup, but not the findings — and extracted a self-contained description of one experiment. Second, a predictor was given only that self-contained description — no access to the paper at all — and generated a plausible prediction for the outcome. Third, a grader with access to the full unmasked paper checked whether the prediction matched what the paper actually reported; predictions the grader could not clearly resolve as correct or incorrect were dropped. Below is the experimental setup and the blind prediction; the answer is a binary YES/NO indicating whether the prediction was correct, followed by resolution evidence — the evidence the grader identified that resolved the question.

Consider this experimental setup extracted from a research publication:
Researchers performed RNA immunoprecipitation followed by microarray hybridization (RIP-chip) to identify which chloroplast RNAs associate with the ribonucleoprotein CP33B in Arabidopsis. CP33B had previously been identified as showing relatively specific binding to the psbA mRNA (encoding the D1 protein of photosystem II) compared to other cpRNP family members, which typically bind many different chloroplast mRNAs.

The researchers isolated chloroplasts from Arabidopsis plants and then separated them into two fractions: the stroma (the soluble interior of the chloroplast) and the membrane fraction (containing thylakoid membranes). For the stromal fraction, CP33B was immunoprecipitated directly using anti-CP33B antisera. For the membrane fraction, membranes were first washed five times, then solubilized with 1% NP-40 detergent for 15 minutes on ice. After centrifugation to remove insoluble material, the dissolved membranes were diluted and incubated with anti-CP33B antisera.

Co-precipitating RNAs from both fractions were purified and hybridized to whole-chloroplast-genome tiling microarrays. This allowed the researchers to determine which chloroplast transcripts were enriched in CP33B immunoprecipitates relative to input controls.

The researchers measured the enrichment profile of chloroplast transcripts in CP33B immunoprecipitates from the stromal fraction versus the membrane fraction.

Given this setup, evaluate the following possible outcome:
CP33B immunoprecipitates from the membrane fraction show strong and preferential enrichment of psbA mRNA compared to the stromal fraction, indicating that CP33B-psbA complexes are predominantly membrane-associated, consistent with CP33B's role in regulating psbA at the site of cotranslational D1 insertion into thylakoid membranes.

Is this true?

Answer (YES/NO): NO